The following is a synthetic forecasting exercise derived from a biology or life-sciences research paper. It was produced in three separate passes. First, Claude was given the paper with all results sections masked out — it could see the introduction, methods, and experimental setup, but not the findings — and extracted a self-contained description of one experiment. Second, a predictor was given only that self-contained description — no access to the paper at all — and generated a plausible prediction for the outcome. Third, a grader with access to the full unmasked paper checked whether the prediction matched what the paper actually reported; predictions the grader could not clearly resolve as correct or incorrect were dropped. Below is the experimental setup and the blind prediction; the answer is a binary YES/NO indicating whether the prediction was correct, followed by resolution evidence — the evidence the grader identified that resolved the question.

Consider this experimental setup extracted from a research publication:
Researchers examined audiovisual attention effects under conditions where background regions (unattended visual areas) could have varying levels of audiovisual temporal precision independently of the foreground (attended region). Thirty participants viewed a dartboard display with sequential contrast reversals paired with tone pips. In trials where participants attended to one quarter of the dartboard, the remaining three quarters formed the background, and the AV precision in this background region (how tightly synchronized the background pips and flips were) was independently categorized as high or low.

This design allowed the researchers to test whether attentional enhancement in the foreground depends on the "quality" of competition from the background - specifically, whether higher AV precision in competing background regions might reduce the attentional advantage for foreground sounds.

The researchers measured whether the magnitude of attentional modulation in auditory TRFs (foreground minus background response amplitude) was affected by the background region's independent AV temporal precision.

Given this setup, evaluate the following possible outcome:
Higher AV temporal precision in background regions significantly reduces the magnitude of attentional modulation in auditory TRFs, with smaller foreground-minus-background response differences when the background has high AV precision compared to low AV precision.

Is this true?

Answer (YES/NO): NO